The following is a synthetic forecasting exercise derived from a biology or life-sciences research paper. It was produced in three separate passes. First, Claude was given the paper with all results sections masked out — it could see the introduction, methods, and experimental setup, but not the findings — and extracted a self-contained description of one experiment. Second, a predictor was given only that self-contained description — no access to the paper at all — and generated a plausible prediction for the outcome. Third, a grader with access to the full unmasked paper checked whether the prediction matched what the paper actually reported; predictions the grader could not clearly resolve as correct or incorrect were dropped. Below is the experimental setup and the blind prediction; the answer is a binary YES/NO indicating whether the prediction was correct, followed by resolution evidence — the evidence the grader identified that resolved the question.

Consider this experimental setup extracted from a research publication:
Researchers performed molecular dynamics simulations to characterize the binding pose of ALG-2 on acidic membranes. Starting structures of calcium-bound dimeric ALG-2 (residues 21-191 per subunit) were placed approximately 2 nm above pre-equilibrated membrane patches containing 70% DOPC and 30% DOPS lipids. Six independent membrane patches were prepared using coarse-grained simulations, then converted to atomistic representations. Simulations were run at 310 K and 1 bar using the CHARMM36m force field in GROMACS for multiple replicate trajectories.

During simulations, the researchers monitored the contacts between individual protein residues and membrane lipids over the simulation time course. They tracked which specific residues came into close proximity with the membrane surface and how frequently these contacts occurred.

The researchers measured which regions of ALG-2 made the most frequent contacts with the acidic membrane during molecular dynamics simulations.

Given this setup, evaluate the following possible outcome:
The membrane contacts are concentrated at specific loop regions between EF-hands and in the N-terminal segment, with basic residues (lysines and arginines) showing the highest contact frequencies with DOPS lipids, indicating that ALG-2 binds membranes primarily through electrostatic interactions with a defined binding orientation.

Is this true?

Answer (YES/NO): NO